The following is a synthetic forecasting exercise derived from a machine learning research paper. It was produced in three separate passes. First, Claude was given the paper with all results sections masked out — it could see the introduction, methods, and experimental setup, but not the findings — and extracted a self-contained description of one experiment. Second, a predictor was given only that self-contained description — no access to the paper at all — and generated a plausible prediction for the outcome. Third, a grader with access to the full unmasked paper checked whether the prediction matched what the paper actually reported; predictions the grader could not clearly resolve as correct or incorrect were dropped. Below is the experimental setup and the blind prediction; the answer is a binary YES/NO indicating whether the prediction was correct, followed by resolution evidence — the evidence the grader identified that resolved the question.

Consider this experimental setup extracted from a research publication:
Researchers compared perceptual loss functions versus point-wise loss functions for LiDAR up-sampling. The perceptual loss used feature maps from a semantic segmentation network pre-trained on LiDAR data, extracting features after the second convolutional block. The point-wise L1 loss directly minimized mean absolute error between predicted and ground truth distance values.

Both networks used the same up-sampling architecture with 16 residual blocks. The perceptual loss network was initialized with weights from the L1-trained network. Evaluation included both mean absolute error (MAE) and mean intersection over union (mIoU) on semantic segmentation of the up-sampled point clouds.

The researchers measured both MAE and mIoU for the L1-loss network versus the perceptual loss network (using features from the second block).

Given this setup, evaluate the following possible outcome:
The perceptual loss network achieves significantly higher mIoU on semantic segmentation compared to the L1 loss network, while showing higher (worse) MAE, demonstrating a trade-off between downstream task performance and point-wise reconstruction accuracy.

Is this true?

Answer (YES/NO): YES